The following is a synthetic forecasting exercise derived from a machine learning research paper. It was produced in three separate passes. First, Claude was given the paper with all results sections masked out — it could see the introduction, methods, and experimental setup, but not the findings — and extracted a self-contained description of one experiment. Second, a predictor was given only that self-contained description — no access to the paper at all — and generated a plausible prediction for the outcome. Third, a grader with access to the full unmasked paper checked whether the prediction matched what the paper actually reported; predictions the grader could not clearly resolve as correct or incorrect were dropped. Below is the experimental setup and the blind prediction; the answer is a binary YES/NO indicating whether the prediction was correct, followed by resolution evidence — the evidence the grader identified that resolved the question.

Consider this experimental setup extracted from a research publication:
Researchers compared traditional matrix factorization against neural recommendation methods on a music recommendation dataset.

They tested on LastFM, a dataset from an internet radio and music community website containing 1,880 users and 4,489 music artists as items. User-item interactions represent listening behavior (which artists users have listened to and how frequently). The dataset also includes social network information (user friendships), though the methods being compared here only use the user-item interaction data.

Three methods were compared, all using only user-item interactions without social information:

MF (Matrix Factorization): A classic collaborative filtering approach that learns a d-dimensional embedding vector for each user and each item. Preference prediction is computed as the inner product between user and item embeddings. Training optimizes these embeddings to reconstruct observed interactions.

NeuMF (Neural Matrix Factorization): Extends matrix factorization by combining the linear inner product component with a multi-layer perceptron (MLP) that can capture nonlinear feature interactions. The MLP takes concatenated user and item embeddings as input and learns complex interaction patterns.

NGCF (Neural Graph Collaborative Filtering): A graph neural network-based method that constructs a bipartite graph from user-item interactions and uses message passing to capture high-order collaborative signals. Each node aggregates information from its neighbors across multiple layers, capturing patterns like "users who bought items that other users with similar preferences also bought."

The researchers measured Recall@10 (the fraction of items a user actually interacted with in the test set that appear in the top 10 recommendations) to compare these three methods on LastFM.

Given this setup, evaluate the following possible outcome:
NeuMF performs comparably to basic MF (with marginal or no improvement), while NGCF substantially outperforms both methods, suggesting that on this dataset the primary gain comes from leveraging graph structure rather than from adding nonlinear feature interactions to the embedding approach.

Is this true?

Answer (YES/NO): YES